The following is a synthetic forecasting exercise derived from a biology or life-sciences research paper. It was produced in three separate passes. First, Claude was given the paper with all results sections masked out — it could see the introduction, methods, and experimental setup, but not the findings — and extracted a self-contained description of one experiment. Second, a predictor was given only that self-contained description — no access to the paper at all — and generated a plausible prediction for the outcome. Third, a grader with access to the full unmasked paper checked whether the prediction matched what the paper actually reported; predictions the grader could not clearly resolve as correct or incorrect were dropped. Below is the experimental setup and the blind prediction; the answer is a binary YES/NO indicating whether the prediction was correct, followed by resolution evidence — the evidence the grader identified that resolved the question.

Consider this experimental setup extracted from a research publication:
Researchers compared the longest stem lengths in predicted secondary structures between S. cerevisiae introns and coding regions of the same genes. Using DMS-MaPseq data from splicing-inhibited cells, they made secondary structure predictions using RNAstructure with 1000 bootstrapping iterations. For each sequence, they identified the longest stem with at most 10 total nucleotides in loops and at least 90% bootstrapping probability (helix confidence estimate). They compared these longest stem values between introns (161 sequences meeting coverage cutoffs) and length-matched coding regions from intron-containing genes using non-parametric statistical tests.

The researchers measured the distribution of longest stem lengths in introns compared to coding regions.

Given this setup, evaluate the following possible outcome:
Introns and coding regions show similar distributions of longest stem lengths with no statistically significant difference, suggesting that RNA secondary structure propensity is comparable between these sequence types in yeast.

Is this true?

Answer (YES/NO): NO